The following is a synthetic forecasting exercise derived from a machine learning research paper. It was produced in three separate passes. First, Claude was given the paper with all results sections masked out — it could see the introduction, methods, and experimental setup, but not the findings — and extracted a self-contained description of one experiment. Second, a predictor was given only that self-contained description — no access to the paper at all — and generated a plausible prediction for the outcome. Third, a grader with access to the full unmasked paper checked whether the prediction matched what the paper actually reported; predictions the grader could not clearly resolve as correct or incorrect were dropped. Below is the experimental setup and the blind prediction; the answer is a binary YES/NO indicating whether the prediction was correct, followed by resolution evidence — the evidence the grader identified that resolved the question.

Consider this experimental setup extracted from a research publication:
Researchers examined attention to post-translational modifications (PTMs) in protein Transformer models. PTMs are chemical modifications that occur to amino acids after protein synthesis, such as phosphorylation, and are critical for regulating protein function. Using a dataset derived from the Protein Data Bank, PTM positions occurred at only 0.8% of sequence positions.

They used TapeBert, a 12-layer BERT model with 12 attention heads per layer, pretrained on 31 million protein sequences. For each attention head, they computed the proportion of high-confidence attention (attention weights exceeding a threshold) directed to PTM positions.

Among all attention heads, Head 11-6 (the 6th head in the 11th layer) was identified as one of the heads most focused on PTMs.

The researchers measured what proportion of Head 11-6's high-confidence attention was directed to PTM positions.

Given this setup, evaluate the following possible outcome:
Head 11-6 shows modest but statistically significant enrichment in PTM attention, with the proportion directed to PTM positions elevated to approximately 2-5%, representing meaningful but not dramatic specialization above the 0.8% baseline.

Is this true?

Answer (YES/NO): NO